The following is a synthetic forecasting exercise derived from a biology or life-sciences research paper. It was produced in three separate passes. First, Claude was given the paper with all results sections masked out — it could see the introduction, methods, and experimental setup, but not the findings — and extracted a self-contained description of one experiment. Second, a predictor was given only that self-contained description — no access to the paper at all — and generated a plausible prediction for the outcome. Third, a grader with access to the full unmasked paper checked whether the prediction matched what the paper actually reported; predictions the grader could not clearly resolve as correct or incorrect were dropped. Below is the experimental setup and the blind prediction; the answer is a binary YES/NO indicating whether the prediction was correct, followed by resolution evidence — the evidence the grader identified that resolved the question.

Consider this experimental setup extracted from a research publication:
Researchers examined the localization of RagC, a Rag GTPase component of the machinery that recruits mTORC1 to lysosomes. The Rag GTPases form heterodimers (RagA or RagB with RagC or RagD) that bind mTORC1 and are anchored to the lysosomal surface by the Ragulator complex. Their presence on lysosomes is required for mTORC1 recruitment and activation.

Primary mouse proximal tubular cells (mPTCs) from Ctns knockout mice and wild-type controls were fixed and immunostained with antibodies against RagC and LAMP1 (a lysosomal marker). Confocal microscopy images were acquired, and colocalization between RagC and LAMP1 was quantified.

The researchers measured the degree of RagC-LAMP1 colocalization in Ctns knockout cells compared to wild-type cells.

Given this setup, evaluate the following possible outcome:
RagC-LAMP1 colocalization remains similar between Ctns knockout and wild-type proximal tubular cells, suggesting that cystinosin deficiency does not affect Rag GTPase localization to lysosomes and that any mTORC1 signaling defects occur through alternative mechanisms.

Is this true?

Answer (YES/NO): NO